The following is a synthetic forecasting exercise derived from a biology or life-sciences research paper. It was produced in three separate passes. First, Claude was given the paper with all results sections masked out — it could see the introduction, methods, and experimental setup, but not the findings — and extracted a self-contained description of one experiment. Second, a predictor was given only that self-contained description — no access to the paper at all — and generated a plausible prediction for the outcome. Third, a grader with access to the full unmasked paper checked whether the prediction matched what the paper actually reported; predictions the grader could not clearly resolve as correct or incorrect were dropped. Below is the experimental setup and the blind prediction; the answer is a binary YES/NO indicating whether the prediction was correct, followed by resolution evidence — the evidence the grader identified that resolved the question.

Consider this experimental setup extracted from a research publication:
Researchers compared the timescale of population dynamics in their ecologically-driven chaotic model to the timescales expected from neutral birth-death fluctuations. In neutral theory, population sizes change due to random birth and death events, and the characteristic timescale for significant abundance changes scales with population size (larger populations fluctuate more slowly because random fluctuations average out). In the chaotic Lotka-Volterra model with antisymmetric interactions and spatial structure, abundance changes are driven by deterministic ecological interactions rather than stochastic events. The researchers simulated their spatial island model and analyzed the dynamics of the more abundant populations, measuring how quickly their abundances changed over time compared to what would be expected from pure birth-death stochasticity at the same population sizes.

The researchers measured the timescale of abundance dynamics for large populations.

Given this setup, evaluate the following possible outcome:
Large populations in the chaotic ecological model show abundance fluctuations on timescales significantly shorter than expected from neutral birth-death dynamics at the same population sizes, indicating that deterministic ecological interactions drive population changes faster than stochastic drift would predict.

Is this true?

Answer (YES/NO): YES